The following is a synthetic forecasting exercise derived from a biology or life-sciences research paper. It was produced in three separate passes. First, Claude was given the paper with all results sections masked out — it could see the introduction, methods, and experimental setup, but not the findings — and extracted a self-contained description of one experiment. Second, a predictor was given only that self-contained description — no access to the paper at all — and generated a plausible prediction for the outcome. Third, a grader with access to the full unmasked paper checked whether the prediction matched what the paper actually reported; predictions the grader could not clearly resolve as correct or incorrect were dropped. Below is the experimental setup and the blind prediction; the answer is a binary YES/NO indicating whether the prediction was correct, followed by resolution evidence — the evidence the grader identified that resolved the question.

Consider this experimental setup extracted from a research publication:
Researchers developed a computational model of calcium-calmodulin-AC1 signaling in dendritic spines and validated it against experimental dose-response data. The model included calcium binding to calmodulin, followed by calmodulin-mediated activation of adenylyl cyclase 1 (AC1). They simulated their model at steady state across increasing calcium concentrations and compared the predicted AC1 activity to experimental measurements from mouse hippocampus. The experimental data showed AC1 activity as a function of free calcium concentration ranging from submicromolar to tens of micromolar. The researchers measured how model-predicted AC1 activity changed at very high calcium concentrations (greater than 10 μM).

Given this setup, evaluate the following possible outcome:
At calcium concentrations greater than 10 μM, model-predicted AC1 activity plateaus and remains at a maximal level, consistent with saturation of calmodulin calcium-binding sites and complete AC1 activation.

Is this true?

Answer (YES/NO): NO